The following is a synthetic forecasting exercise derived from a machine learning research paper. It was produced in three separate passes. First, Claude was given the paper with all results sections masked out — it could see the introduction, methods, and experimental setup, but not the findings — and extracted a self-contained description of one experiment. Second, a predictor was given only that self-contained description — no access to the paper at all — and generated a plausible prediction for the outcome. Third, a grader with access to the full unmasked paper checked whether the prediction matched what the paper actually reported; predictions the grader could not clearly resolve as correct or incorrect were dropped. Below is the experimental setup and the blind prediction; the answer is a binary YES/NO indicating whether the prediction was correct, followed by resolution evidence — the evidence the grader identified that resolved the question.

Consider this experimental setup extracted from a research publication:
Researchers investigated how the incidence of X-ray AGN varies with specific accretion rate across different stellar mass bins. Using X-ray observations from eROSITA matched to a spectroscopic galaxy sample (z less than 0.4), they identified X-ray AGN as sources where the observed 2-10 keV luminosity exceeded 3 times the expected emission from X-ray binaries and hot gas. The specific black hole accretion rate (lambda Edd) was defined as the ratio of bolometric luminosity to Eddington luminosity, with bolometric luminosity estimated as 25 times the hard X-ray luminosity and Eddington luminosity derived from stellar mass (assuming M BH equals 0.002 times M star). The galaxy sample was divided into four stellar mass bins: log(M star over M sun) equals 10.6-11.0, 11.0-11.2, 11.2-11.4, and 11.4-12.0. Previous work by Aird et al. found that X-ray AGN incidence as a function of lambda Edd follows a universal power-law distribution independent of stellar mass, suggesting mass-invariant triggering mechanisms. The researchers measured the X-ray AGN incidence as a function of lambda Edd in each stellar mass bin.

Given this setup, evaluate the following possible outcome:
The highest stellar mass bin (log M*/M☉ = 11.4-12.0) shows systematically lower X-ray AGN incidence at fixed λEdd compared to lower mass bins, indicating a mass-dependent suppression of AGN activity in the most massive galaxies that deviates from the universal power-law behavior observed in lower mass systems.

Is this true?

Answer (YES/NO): NO